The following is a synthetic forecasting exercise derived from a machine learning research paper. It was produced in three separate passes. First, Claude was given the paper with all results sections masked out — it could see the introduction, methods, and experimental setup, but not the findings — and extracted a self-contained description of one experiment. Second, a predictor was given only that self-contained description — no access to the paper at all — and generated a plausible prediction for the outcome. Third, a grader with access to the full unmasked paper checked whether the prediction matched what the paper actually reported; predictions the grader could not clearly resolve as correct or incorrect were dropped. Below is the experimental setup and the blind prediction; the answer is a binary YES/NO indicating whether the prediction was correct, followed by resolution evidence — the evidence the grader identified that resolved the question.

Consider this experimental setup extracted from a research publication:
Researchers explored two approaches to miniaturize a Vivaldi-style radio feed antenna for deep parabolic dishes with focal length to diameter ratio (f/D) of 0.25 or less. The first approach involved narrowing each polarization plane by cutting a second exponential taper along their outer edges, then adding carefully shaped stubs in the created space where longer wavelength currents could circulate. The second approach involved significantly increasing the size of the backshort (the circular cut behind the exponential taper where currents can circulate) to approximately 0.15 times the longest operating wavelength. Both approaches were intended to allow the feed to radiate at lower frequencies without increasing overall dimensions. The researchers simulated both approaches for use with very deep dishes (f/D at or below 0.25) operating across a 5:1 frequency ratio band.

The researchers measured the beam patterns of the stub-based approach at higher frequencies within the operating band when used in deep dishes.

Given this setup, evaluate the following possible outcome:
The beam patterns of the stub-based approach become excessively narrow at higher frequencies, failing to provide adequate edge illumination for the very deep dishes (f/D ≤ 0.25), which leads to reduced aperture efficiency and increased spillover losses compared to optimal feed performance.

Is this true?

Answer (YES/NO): NO